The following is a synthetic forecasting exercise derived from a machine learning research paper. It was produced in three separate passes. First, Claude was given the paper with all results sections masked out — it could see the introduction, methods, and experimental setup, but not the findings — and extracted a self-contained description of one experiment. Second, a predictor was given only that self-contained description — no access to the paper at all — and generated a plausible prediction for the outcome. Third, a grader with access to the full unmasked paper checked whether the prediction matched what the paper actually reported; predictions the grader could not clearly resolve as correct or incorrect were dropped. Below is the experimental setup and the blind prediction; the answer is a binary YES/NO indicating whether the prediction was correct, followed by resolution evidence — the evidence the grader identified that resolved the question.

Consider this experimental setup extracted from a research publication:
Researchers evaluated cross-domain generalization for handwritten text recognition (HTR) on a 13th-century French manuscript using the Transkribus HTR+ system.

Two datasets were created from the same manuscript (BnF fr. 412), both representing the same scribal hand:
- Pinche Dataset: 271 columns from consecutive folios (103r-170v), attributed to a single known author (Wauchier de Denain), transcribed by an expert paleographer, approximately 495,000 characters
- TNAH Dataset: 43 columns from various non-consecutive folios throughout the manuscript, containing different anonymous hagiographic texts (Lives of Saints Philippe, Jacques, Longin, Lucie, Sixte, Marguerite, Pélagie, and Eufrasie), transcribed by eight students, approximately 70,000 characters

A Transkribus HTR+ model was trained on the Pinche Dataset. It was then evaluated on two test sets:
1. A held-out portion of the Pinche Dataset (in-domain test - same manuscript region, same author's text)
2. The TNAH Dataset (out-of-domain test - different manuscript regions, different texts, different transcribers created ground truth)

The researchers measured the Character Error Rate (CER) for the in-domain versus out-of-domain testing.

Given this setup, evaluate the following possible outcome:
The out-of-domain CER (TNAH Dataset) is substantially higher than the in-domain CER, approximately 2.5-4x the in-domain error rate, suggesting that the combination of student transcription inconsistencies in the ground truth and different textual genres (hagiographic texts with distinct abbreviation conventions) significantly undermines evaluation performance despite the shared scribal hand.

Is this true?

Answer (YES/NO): YES